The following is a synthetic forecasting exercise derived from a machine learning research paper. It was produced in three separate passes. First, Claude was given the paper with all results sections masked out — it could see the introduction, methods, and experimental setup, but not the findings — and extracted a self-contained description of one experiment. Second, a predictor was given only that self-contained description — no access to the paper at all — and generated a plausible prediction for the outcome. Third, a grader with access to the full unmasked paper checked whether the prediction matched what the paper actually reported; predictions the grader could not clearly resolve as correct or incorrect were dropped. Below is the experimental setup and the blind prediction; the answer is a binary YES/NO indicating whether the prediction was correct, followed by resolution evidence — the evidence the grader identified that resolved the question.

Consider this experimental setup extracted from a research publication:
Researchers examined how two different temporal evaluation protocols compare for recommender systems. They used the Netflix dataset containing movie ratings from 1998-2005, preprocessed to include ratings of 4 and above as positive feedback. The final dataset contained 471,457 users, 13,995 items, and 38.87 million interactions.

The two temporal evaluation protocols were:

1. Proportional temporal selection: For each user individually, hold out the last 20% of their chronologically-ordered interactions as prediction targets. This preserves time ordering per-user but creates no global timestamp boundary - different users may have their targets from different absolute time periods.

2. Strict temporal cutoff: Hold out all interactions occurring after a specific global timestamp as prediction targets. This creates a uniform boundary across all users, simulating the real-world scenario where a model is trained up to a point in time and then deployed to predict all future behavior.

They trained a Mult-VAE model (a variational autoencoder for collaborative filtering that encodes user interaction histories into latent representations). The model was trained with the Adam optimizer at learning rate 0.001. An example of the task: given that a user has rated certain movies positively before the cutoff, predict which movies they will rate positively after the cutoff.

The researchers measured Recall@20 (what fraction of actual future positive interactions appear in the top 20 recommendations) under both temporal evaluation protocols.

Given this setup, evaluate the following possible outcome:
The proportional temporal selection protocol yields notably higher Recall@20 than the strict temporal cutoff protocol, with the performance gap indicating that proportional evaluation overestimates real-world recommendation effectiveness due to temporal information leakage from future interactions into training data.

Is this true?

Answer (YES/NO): YES